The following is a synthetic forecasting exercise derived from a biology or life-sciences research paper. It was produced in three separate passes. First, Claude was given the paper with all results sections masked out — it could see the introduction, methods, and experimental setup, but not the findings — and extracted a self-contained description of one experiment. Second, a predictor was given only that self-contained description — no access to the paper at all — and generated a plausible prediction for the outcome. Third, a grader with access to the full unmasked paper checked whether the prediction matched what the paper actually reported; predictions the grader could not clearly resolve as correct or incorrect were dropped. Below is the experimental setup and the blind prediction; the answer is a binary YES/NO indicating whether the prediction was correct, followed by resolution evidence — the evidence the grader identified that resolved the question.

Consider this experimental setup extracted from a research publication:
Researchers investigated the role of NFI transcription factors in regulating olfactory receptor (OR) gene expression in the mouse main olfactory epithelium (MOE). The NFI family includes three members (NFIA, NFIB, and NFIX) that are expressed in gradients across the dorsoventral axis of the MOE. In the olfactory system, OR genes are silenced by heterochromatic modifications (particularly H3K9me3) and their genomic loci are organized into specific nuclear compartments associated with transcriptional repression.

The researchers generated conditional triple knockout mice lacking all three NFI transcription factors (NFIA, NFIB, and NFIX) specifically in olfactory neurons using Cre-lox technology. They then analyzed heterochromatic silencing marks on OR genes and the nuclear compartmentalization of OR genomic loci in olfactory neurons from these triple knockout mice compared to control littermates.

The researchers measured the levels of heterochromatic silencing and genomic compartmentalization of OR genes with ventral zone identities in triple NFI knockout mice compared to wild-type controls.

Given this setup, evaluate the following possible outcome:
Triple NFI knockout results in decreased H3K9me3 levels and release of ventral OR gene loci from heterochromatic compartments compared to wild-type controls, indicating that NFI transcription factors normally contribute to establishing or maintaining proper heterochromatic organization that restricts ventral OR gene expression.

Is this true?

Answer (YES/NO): YES